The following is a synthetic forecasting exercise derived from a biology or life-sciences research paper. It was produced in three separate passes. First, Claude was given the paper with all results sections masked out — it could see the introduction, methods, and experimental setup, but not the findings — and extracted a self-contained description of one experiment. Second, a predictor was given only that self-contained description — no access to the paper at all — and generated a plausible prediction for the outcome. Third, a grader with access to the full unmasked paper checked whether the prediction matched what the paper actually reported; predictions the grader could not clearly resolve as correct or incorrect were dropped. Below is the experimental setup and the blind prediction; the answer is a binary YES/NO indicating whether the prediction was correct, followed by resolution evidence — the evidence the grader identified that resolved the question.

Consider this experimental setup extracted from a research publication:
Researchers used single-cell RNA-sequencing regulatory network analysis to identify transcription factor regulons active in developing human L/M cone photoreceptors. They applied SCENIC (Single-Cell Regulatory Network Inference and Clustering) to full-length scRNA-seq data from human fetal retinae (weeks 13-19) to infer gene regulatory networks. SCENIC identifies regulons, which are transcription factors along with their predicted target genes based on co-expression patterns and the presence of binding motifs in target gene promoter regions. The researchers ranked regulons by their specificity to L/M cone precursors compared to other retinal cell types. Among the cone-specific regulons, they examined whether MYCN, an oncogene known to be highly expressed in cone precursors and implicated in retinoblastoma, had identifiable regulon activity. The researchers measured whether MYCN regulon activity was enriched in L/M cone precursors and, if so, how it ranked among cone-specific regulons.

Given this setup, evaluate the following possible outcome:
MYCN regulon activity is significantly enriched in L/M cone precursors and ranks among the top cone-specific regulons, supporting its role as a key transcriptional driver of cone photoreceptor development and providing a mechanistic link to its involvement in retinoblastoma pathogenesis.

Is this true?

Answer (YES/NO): NO